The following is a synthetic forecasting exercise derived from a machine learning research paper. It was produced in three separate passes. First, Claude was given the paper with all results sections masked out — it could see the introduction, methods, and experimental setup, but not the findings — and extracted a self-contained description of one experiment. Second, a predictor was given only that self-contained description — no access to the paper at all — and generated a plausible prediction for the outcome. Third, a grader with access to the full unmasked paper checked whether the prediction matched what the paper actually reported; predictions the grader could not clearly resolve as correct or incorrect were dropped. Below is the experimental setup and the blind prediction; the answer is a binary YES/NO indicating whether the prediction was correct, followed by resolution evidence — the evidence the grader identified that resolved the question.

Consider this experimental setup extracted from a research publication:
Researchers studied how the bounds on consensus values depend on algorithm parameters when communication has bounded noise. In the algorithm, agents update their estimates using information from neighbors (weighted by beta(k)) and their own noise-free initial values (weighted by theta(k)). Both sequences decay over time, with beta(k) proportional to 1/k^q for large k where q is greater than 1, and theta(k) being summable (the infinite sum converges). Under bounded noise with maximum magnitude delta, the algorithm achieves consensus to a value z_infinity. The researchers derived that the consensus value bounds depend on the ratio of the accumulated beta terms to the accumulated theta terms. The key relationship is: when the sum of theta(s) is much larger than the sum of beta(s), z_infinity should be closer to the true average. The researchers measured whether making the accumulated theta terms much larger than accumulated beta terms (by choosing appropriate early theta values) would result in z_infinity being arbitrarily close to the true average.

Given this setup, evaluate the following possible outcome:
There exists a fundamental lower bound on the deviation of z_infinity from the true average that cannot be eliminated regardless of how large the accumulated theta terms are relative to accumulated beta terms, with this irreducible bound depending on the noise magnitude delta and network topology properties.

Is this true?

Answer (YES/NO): NO